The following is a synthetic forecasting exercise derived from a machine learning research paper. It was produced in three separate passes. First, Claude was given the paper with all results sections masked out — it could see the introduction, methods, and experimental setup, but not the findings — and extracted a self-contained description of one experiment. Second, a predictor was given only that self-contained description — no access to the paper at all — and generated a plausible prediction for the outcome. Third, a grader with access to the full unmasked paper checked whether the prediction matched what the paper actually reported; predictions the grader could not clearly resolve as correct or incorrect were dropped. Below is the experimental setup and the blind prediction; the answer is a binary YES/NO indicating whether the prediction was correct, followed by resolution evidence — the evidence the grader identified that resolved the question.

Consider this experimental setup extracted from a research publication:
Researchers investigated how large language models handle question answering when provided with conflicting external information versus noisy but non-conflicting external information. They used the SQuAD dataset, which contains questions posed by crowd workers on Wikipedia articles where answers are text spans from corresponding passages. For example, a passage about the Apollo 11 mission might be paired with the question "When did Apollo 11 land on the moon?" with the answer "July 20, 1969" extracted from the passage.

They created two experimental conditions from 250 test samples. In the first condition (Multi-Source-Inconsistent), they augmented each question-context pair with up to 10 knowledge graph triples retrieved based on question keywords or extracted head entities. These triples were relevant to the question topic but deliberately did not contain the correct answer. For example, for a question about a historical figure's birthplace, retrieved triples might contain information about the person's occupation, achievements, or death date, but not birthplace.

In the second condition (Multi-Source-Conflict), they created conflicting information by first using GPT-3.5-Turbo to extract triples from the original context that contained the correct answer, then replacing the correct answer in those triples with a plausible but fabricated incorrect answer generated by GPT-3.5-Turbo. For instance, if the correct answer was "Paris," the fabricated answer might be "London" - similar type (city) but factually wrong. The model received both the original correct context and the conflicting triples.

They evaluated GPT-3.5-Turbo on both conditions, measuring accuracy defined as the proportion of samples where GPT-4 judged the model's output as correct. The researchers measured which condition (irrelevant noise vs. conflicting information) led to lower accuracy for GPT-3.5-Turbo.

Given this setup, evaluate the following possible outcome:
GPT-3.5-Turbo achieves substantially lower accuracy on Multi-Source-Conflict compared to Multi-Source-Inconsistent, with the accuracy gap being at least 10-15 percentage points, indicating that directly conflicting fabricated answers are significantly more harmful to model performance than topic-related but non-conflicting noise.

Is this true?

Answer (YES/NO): YES